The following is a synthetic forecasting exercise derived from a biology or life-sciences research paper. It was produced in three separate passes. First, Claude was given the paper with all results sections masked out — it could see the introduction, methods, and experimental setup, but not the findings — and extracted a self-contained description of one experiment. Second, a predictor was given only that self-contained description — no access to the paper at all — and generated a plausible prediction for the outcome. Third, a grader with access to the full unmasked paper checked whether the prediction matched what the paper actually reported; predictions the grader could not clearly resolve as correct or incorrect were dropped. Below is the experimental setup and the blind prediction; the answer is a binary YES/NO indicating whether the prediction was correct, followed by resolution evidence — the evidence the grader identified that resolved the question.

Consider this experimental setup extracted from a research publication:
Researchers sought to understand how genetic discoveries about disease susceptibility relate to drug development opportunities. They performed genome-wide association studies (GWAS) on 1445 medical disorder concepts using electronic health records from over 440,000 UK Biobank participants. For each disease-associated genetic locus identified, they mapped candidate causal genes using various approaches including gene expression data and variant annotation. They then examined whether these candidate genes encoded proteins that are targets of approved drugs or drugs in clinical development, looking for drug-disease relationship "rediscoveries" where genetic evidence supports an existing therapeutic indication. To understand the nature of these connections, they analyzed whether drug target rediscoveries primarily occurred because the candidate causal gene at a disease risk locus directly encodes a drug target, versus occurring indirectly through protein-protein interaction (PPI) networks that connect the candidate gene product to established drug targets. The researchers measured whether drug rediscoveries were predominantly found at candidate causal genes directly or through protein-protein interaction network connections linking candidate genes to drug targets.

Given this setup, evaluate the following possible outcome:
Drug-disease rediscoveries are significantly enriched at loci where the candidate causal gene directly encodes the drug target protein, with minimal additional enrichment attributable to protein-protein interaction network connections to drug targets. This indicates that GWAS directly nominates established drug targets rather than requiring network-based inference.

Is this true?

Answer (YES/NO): NO